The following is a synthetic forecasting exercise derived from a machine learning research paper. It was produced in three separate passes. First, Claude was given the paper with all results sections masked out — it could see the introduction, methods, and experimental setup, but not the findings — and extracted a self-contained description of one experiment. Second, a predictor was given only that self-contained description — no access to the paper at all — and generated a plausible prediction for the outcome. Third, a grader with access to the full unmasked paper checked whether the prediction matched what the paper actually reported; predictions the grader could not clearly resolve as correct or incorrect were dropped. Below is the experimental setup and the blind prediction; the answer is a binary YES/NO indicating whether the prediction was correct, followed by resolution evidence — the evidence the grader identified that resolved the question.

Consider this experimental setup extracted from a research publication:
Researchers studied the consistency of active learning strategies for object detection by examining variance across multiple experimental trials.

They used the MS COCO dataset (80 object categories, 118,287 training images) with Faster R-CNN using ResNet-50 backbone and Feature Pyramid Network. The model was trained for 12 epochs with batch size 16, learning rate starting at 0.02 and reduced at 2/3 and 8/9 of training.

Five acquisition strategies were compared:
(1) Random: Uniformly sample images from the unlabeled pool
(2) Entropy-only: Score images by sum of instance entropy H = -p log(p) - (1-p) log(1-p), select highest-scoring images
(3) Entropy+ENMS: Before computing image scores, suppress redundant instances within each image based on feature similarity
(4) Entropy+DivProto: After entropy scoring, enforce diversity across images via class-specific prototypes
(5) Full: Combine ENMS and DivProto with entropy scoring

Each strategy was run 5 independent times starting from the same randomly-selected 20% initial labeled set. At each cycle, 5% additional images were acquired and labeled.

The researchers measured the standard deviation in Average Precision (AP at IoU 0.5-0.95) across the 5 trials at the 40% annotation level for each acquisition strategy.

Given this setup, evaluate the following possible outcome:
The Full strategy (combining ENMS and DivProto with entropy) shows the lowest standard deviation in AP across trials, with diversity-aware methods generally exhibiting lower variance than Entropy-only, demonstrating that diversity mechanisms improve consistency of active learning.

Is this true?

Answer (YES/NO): NO